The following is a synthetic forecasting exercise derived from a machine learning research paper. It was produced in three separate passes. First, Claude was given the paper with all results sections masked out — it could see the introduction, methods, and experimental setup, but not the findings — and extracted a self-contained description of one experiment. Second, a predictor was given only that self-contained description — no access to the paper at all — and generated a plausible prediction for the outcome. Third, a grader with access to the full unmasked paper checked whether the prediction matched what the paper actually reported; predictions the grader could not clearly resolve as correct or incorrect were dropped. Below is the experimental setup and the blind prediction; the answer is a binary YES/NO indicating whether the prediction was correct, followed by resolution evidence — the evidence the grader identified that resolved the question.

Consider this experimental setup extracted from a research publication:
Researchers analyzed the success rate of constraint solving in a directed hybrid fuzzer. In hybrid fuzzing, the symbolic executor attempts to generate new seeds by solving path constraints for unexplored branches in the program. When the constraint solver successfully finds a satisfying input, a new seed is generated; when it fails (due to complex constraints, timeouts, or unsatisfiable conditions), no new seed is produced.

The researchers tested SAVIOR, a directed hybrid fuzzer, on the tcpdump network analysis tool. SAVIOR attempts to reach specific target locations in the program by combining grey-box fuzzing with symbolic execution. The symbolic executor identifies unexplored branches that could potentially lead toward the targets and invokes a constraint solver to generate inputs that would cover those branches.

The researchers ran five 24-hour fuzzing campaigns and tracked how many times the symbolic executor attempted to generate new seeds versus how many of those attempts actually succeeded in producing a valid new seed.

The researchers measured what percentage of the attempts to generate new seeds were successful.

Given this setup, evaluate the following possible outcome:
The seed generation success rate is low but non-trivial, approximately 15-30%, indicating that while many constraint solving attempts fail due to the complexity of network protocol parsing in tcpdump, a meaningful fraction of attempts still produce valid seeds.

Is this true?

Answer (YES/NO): YES